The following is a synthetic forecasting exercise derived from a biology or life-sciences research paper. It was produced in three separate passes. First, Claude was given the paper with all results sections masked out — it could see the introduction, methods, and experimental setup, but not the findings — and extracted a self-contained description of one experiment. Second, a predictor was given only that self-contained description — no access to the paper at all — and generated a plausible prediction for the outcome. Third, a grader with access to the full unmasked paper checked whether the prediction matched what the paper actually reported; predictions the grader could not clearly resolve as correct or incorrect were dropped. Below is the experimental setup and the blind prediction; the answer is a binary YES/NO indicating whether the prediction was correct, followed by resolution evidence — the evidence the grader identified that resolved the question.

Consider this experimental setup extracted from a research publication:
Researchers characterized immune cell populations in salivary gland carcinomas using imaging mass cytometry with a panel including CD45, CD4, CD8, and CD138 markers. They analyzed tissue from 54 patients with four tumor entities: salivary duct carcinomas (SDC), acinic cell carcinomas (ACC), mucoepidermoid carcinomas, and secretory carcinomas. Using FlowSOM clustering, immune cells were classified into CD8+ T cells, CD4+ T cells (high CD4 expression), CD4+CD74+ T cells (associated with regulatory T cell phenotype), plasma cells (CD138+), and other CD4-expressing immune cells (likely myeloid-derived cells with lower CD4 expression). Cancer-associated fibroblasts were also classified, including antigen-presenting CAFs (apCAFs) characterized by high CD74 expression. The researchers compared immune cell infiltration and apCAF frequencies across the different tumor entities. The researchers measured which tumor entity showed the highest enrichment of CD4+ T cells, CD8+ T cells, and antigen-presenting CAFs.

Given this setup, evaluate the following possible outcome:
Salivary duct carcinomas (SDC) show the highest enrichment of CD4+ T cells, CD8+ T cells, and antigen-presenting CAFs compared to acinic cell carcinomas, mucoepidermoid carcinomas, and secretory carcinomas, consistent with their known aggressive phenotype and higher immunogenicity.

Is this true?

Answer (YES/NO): NO